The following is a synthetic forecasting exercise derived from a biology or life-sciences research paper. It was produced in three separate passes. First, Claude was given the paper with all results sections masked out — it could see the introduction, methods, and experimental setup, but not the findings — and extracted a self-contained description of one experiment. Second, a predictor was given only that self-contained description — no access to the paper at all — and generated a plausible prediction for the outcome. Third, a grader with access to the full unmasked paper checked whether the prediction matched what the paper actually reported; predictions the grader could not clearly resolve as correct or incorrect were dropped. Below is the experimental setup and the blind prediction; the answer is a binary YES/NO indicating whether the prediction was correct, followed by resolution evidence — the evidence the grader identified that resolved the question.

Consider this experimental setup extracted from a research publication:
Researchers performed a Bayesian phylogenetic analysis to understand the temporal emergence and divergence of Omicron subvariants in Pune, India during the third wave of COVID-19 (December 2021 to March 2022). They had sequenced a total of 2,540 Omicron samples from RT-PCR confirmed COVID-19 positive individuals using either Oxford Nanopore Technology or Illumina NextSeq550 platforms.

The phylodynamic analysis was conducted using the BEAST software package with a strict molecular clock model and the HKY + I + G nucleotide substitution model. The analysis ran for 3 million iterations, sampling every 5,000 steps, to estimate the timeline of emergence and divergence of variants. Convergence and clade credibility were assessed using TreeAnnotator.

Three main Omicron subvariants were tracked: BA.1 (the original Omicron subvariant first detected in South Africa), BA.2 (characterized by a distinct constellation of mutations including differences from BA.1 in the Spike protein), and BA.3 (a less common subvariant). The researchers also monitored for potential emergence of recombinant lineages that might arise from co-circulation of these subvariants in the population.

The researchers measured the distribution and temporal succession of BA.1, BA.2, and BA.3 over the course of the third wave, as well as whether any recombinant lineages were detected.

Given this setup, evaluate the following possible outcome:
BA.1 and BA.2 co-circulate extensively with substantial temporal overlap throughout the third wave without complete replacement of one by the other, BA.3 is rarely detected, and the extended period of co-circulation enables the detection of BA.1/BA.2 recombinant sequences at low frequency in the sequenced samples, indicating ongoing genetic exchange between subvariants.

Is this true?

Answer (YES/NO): NO